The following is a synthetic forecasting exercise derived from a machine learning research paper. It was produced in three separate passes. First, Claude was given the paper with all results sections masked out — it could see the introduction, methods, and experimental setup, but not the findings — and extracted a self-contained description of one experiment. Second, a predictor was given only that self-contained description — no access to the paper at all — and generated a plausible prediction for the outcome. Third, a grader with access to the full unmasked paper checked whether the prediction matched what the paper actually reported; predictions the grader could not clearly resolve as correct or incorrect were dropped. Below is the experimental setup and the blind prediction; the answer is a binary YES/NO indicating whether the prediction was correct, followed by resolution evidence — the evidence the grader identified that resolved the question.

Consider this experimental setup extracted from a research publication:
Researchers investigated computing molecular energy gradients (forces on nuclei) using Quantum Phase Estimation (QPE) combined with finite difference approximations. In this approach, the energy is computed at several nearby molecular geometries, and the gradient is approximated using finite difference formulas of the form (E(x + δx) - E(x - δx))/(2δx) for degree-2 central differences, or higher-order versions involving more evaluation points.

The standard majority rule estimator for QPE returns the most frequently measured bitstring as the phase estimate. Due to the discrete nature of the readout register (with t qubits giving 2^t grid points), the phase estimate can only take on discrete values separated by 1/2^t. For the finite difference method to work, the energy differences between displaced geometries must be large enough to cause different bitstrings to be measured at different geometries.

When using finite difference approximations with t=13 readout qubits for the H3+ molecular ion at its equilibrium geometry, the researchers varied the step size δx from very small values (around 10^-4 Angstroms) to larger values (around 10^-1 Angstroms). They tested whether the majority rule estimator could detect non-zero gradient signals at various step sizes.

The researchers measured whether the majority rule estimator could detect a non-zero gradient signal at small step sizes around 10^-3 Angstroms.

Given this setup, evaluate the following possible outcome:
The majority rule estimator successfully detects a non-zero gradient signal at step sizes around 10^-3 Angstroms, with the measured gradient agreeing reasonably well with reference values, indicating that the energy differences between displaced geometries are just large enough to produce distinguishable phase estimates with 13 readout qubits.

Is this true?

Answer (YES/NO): NO